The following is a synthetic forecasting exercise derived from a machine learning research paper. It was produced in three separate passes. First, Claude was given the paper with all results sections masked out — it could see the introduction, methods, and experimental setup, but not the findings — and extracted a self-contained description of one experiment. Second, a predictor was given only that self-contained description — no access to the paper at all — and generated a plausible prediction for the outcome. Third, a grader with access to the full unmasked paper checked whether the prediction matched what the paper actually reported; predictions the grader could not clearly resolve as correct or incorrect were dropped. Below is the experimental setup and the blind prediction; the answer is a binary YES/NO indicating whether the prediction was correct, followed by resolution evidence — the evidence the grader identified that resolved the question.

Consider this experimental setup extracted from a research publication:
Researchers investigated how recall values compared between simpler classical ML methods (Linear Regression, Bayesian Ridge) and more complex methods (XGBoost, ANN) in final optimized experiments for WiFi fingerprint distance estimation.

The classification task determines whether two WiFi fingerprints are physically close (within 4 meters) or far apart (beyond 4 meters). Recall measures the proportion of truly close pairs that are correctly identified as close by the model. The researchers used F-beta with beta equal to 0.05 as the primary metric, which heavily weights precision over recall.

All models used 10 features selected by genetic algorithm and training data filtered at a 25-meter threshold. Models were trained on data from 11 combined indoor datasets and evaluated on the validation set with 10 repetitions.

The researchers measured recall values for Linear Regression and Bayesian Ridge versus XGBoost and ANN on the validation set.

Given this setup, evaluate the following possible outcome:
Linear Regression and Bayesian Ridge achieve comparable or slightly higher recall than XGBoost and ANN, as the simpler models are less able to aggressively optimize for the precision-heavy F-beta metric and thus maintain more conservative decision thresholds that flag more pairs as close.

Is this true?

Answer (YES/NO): NO